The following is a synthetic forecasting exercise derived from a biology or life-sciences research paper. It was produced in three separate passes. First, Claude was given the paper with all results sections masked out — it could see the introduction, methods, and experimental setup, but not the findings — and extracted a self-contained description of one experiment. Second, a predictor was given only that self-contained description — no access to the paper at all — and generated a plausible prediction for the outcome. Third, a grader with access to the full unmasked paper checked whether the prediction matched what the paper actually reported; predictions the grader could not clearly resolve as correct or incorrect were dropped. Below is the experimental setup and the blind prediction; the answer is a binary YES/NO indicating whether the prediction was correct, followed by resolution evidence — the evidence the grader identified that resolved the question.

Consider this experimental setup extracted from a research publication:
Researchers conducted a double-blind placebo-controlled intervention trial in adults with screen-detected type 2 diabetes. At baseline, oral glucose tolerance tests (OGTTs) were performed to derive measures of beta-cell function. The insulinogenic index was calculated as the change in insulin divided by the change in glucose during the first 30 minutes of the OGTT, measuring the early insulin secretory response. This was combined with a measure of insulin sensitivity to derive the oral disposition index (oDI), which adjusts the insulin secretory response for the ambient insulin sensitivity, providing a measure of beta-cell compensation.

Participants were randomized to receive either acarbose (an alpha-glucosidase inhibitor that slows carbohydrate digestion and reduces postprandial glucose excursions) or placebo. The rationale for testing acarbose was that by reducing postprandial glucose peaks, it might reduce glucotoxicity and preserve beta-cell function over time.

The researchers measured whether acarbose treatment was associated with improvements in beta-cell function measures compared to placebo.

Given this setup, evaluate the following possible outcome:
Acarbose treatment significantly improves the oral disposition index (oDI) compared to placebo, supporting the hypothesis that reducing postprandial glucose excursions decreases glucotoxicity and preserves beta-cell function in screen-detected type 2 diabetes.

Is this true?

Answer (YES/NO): NO